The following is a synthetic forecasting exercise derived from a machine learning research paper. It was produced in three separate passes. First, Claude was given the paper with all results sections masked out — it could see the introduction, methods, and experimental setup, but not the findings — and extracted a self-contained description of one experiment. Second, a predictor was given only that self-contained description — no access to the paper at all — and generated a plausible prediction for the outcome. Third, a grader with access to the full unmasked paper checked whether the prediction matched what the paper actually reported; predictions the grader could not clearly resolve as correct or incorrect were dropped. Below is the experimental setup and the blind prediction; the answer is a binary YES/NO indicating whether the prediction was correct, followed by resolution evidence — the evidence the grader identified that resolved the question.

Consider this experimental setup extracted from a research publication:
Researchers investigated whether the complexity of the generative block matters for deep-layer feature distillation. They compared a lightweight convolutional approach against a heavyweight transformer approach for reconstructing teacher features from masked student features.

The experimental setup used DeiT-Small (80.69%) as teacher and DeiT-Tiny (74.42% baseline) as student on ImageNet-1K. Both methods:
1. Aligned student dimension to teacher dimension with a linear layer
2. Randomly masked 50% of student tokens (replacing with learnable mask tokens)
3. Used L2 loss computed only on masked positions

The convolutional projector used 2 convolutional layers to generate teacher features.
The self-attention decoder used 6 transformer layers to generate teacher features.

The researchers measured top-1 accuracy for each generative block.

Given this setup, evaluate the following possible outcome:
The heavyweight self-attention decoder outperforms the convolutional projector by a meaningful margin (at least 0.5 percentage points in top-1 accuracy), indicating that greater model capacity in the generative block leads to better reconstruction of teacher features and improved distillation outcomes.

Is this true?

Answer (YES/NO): NO